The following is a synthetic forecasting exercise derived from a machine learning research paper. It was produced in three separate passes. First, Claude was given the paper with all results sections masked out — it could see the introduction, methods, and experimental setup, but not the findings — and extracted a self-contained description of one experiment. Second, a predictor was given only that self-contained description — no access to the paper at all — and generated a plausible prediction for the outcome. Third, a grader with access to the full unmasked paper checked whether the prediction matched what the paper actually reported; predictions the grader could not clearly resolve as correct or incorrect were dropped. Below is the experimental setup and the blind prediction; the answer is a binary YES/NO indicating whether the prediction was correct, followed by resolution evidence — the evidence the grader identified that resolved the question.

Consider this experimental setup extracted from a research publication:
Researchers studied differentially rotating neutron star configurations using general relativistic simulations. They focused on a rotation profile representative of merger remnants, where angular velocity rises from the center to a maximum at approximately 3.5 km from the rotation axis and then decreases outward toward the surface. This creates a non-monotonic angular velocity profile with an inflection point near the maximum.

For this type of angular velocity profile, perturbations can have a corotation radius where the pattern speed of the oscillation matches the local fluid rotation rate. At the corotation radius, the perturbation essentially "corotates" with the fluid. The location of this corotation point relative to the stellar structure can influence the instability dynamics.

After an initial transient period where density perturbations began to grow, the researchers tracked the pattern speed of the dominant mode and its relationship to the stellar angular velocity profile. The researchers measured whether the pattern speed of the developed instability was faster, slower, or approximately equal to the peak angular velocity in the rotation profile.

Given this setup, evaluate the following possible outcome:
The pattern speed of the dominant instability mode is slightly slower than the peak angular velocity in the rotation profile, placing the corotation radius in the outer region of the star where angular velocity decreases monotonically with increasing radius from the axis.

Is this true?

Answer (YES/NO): YES